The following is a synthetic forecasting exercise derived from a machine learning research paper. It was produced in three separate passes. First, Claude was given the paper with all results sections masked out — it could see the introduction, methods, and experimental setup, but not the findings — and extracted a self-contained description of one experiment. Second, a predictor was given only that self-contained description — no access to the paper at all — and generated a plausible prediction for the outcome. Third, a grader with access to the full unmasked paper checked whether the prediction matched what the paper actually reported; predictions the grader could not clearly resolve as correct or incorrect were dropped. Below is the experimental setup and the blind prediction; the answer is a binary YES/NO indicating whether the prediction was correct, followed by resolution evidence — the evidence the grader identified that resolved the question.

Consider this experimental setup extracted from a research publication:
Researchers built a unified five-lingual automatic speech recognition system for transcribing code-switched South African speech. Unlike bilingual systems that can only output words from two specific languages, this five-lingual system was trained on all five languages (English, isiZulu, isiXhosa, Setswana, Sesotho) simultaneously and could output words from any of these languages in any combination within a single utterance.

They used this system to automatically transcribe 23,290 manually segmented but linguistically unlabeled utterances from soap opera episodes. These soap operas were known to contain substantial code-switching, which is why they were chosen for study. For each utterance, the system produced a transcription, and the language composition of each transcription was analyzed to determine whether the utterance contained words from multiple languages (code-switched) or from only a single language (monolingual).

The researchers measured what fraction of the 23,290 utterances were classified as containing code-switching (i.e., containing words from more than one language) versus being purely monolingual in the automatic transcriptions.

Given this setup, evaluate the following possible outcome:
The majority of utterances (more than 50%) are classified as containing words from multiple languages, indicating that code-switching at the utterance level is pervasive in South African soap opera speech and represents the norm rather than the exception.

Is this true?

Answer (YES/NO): YES